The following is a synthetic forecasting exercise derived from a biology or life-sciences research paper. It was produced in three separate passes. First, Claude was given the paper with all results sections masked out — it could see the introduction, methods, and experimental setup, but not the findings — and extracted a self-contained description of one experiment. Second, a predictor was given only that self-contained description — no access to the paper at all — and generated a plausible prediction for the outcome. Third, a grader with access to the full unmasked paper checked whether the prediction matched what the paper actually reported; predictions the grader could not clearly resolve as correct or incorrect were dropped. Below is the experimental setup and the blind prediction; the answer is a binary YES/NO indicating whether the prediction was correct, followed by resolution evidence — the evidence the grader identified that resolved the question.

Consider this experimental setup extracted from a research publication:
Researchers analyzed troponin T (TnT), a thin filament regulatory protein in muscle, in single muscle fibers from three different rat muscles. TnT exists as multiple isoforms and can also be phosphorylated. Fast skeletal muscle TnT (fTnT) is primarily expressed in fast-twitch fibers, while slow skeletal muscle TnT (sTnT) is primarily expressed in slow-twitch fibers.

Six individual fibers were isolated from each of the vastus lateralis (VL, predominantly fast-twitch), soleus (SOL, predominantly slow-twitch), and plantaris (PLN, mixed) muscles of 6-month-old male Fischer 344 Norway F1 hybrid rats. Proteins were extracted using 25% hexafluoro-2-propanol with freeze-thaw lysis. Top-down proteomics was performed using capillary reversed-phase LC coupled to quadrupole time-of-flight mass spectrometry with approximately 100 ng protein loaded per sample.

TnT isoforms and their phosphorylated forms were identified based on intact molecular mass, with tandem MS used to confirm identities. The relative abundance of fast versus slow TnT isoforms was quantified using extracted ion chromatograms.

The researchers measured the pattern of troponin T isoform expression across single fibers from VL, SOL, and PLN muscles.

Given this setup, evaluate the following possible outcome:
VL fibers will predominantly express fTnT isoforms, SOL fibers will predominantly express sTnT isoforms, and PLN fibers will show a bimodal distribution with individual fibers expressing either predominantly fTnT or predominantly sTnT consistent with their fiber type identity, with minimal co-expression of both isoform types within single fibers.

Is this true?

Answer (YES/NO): NO